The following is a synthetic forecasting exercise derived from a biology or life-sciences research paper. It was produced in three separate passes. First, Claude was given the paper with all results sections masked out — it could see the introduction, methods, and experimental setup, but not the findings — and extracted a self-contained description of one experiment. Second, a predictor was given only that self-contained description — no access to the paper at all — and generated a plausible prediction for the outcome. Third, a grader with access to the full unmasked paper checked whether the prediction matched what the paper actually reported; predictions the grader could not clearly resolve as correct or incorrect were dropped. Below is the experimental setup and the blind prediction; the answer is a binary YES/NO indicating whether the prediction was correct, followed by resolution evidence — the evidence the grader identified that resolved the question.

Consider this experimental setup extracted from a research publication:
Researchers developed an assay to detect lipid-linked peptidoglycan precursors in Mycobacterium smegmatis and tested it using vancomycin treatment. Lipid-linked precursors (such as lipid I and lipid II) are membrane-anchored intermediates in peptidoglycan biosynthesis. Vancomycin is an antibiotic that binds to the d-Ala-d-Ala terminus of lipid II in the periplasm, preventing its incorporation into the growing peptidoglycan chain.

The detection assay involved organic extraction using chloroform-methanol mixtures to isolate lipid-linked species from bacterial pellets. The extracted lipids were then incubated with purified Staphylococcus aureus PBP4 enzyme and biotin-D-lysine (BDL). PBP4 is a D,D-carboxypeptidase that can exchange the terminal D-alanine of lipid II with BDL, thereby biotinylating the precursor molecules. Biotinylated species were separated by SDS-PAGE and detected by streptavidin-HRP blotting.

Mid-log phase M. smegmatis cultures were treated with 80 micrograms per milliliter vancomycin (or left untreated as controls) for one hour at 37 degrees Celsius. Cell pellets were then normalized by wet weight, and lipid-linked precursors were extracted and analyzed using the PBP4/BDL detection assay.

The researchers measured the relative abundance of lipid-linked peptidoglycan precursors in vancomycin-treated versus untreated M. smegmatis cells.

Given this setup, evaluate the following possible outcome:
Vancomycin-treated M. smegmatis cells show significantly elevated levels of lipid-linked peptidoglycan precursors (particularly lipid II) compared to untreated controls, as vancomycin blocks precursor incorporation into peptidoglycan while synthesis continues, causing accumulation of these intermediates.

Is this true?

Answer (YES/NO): YES